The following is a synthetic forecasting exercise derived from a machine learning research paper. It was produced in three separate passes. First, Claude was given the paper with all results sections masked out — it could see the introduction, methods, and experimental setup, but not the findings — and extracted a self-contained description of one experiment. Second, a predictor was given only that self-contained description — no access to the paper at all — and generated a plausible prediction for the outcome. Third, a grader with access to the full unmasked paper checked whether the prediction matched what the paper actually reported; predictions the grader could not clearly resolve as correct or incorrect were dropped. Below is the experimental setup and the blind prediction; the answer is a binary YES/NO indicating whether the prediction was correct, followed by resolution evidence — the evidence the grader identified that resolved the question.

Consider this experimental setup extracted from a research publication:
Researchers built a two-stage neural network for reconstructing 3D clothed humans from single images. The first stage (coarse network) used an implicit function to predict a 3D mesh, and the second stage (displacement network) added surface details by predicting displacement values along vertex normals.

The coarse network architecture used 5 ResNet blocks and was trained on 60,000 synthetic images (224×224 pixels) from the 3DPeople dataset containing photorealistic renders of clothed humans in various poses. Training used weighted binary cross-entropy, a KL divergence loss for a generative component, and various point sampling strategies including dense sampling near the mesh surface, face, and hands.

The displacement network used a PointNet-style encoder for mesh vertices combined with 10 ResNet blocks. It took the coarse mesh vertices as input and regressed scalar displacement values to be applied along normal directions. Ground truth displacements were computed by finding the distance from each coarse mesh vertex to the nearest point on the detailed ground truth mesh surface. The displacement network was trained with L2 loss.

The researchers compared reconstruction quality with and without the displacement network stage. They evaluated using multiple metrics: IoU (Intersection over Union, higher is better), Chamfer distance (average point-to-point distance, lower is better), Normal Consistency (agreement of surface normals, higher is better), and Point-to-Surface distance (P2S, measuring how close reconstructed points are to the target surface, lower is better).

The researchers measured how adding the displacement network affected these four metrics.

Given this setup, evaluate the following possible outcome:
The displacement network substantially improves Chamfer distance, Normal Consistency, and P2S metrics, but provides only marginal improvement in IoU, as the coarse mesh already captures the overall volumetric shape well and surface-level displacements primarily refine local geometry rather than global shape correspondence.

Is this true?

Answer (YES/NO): NO